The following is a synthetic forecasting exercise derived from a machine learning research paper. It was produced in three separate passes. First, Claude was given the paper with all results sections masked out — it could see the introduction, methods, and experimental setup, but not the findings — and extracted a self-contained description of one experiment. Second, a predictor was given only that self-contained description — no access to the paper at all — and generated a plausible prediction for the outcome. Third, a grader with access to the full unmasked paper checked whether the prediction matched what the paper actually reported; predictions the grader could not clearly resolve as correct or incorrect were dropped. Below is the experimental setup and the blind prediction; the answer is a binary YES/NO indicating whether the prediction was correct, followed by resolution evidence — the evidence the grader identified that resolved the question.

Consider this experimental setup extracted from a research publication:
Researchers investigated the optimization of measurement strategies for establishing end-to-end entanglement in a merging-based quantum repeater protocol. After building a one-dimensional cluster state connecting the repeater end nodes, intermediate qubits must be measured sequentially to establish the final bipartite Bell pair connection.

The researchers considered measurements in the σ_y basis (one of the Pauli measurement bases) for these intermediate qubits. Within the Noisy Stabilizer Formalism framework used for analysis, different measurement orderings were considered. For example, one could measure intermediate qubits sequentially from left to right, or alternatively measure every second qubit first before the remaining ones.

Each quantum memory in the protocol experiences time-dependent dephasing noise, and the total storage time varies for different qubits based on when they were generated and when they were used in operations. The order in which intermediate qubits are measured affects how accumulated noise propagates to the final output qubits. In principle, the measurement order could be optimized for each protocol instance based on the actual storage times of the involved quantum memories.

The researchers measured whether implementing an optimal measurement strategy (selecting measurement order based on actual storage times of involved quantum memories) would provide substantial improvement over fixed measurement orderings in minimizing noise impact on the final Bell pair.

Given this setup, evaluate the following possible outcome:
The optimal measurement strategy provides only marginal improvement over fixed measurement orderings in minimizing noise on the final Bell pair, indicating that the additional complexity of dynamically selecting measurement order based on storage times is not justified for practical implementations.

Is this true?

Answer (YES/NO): NO